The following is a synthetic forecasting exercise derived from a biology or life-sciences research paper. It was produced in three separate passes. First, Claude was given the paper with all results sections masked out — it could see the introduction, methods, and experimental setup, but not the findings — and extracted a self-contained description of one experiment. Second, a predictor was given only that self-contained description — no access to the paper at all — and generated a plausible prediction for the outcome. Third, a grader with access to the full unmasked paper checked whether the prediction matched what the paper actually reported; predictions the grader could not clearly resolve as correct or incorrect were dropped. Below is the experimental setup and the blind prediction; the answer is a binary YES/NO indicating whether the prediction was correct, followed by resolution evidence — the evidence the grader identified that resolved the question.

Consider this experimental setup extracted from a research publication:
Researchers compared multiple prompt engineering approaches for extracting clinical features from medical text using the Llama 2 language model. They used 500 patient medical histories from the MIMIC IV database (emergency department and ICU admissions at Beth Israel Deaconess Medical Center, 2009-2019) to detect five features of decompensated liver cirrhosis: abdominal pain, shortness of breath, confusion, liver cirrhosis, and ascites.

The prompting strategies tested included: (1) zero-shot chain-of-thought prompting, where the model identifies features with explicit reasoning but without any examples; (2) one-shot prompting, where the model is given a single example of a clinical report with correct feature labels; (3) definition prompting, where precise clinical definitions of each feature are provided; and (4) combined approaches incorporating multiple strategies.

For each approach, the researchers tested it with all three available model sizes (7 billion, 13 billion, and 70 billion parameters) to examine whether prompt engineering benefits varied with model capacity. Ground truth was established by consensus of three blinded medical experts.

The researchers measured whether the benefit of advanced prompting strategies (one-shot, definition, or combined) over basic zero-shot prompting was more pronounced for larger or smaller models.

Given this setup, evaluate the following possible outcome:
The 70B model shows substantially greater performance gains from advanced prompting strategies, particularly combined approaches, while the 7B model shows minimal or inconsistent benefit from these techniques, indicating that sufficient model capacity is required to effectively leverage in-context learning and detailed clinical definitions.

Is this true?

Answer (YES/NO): NO